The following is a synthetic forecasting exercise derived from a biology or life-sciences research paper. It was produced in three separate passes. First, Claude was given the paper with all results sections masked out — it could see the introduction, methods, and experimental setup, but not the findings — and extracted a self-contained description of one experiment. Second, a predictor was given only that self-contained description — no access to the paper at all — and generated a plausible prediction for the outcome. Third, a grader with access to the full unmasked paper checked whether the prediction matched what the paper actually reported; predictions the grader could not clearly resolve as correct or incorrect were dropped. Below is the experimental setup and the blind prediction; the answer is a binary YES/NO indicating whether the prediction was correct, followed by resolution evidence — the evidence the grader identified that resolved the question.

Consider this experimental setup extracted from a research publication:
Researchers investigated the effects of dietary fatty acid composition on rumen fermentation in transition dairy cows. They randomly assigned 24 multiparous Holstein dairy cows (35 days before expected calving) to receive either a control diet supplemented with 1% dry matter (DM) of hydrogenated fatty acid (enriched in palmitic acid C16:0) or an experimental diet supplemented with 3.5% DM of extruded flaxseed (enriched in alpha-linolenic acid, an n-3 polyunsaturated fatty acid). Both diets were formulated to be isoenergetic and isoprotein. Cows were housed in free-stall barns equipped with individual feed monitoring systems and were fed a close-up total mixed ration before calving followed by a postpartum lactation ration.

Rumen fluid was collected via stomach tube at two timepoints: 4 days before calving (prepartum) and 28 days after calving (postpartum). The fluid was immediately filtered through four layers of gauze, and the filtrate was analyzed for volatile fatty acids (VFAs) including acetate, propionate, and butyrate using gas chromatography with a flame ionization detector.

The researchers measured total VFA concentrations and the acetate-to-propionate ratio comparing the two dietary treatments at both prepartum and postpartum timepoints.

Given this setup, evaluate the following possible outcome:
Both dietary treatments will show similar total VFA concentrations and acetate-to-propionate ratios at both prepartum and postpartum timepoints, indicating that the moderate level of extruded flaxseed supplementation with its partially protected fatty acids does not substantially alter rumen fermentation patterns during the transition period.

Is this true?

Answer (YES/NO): YES